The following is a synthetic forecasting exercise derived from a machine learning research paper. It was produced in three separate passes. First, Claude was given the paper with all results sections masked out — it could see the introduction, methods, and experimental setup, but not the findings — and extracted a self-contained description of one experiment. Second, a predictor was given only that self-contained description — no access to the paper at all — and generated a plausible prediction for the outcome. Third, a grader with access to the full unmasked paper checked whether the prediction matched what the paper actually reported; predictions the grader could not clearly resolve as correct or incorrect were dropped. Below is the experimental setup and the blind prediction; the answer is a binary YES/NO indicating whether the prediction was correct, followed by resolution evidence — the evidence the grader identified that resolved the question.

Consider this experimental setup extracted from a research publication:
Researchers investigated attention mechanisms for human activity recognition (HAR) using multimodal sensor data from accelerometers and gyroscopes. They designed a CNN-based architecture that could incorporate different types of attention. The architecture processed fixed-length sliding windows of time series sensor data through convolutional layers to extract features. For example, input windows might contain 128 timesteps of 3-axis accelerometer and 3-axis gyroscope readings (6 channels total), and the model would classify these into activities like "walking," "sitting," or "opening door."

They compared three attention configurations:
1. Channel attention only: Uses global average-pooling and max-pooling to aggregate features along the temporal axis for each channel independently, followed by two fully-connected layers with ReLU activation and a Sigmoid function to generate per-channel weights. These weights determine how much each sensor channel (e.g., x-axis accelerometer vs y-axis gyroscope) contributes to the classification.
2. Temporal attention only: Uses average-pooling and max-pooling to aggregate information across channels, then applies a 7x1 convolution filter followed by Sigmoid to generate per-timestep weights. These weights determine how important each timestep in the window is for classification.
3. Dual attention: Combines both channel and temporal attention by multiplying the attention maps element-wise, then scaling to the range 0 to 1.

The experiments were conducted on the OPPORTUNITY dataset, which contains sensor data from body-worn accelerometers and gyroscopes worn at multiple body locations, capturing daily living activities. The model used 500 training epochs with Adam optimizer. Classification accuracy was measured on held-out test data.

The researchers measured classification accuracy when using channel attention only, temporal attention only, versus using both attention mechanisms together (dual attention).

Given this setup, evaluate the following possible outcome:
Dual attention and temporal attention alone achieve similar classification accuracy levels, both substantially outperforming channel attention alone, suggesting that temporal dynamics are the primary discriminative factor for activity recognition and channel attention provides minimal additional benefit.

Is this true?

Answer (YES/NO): NO